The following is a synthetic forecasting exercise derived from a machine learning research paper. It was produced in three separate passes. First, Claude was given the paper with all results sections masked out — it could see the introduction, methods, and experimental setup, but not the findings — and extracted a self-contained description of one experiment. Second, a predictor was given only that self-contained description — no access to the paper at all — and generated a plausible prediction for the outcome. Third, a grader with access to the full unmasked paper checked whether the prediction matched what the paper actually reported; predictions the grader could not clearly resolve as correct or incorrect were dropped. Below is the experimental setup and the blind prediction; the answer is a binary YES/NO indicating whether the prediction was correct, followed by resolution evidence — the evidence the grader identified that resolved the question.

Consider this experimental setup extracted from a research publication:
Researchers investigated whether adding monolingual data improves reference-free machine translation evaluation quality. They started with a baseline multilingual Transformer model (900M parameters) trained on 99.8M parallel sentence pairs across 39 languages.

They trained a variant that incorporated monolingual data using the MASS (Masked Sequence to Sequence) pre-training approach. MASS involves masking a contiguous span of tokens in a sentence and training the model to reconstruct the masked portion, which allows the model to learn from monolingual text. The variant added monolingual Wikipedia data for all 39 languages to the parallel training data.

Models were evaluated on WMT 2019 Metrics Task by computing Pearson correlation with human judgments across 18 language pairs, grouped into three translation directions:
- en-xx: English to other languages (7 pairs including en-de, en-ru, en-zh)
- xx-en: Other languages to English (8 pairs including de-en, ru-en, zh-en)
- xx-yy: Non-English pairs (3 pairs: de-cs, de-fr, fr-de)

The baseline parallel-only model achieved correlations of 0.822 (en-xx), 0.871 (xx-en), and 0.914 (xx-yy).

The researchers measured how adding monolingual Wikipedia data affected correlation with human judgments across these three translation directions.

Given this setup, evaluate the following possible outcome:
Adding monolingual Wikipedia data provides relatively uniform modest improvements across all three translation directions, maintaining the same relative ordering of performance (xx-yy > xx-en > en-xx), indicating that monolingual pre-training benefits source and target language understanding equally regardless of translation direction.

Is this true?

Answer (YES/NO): NO